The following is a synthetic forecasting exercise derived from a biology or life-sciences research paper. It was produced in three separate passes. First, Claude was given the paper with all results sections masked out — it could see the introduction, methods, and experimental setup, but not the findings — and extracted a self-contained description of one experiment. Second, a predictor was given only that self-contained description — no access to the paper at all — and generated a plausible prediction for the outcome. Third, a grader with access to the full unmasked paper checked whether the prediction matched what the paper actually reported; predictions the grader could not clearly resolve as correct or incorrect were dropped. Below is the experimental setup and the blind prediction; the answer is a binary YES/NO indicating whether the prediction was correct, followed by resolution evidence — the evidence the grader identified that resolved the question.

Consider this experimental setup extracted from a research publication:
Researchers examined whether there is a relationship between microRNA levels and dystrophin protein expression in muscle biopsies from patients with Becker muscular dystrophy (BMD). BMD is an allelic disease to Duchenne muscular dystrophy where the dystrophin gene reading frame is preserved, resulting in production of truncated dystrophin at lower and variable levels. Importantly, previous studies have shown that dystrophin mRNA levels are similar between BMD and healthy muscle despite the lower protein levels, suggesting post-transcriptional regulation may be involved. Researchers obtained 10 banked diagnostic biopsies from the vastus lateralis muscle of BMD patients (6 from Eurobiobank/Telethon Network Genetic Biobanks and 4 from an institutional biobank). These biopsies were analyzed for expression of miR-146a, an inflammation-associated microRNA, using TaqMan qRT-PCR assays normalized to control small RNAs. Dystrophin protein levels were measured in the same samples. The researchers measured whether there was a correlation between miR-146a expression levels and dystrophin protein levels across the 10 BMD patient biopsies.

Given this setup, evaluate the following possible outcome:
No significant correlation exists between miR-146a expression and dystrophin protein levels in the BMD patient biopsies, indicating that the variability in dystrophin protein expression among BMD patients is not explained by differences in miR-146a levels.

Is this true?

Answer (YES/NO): NO